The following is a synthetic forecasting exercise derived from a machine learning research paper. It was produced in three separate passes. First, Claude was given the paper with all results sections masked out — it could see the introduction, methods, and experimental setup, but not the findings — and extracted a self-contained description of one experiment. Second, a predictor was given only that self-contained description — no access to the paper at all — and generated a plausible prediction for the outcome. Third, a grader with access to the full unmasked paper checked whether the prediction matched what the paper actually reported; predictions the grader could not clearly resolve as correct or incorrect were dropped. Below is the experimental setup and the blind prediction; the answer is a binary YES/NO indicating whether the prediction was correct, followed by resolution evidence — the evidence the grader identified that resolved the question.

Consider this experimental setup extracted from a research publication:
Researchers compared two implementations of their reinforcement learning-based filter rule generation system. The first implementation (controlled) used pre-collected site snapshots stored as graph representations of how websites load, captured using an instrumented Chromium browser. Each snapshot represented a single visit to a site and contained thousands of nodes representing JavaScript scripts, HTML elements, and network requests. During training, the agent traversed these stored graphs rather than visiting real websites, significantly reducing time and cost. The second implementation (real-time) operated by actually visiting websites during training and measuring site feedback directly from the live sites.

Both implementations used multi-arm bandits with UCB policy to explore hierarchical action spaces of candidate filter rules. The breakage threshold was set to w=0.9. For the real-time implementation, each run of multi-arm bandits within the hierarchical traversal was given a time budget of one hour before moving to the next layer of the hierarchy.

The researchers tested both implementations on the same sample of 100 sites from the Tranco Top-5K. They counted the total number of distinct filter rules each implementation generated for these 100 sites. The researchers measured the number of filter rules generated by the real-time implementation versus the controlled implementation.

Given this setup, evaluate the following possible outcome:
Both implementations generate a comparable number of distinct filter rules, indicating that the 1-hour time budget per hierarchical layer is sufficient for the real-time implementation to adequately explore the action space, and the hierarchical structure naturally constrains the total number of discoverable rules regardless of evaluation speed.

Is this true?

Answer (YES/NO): NO